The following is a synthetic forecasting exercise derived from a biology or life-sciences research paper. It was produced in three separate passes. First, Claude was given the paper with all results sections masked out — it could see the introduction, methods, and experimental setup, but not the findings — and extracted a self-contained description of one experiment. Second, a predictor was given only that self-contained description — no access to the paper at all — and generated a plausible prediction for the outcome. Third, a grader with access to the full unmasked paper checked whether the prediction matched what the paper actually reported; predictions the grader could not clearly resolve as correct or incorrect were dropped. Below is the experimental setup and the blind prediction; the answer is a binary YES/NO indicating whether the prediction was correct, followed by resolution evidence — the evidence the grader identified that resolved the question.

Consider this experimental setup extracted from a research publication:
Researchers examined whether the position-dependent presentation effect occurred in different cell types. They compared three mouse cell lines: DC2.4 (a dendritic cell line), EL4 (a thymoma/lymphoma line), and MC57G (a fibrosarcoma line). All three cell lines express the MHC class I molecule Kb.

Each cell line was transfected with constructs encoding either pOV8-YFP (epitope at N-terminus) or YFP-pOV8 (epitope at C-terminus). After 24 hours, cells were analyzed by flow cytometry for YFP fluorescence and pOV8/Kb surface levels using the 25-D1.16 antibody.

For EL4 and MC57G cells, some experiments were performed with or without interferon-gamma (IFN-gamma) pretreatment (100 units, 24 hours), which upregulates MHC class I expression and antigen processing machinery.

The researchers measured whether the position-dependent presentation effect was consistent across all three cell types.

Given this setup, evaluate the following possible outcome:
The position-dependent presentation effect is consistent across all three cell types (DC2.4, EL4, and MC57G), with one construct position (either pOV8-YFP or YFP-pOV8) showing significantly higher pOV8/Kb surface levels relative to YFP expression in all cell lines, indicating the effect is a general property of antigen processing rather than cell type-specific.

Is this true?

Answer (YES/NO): YES